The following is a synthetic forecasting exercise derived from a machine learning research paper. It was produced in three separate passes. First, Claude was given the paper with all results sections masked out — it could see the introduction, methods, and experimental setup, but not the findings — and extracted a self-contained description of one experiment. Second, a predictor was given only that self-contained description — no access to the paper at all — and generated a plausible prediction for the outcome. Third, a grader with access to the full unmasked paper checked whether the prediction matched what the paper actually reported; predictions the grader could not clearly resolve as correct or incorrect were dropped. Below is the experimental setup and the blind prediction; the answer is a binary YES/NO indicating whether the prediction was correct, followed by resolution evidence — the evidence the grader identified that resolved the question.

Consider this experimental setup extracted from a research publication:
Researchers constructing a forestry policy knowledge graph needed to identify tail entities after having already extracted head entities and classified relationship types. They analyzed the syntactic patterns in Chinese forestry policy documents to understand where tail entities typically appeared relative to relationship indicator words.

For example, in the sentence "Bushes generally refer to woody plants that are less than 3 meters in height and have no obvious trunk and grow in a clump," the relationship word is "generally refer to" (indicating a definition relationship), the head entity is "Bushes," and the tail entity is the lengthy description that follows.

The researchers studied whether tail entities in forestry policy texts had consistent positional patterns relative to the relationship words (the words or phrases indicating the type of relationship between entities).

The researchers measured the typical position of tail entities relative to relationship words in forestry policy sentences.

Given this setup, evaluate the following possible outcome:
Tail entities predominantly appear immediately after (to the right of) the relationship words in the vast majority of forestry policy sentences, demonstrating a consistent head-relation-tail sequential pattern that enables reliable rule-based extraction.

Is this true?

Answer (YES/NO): NO